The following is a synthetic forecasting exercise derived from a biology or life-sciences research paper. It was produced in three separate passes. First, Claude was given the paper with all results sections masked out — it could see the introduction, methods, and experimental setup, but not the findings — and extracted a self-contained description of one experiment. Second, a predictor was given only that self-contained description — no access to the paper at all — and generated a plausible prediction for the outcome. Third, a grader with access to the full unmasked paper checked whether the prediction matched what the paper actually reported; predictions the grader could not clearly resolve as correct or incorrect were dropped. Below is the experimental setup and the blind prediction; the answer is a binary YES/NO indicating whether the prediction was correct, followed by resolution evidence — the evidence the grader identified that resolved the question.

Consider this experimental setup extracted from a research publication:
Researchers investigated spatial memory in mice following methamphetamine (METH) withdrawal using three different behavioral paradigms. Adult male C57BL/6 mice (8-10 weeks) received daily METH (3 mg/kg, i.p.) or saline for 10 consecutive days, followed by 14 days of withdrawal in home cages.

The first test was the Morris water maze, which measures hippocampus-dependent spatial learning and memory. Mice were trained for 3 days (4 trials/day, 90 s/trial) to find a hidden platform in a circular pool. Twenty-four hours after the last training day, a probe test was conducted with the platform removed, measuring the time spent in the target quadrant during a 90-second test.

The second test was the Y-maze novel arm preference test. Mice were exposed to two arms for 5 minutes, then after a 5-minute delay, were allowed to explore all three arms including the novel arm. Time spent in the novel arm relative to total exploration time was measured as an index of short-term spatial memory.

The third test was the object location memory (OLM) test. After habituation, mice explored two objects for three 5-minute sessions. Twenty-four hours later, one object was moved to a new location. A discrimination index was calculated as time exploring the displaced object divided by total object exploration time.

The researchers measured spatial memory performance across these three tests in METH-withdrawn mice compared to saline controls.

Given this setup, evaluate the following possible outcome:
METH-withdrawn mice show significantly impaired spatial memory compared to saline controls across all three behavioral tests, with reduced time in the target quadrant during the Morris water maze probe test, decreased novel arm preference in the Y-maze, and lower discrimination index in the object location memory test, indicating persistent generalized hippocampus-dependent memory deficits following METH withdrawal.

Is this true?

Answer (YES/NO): YES